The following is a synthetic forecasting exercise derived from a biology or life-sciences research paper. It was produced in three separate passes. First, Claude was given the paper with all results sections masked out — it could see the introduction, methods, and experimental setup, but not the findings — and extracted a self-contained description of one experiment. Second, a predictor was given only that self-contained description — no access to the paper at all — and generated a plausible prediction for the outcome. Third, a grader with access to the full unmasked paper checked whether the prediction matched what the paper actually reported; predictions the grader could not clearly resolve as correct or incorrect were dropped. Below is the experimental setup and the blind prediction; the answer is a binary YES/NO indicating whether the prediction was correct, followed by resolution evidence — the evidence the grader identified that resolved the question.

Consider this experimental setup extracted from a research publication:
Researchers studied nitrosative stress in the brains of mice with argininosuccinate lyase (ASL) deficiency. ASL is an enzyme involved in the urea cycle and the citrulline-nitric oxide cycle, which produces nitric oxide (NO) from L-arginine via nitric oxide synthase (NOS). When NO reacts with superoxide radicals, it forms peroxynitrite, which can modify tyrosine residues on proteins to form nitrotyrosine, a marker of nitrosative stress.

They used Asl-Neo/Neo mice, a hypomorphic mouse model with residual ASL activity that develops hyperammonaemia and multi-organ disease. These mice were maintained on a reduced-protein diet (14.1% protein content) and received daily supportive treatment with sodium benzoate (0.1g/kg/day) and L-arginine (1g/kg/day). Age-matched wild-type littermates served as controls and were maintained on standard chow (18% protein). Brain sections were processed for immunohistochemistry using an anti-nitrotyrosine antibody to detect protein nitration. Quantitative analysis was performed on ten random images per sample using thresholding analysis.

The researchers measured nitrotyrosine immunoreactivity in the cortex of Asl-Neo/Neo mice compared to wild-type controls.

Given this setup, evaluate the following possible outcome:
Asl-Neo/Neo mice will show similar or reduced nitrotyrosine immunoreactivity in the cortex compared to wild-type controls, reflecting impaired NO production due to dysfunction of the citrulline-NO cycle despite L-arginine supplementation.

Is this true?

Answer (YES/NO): NO